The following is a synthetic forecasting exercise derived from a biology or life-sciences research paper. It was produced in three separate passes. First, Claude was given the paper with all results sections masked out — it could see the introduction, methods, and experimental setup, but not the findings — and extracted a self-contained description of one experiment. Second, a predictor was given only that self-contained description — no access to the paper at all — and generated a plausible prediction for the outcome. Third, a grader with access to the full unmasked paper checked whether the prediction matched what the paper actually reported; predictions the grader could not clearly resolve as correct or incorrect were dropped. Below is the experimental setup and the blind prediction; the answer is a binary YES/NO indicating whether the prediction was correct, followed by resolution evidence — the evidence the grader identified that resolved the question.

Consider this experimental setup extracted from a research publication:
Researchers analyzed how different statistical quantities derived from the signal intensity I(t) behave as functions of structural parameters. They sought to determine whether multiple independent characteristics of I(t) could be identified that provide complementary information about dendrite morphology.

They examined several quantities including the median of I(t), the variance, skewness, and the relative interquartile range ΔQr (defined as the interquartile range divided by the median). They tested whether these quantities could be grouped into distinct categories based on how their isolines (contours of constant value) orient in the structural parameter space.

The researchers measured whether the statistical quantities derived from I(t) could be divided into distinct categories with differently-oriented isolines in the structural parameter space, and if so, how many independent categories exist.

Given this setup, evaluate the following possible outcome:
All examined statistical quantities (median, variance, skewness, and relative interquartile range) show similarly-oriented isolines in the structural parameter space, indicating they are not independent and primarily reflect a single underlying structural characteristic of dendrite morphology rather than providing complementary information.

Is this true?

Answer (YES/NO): NO